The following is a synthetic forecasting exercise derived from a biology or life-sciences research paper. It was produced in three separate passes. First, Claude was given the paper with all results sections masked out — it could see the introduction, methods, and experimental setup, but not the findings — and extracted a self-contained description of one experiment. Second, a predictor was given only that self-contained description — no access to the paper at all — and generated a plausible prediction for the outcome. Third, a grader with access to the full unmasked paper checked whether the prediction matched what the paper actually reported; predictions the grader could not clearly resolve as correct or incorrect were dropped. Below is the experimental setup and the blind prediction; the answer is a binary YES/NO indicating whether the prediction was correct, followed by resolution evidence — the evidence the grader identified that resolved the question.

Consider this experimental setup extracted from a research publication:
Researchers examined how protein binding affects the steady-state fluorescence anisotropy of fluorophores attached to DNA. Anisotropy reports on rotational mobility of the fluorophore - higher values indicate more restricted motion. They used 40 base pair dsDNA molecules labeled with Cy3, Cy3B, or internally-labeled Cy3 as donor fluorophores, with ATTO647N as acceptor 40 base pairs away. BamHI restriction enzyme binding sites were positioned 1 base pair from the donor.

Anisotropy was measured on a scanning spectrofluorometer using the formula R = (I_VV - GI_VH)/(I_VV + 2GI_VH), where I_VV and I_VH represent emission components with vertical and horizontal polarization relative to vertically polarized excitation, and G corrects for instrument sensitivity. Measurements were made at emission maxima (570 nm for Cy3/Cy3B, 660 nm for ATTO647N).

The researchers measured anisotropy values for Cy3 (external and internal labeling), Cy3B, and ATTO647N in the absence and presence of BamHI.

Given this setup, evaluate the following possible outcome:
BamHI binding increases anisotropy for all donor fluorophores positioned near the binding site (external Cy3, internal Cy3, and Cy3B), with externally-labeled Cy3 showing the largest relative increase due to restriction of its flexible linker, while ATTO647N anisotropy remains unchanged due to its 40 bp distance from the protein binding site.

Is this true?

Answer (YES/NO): NO